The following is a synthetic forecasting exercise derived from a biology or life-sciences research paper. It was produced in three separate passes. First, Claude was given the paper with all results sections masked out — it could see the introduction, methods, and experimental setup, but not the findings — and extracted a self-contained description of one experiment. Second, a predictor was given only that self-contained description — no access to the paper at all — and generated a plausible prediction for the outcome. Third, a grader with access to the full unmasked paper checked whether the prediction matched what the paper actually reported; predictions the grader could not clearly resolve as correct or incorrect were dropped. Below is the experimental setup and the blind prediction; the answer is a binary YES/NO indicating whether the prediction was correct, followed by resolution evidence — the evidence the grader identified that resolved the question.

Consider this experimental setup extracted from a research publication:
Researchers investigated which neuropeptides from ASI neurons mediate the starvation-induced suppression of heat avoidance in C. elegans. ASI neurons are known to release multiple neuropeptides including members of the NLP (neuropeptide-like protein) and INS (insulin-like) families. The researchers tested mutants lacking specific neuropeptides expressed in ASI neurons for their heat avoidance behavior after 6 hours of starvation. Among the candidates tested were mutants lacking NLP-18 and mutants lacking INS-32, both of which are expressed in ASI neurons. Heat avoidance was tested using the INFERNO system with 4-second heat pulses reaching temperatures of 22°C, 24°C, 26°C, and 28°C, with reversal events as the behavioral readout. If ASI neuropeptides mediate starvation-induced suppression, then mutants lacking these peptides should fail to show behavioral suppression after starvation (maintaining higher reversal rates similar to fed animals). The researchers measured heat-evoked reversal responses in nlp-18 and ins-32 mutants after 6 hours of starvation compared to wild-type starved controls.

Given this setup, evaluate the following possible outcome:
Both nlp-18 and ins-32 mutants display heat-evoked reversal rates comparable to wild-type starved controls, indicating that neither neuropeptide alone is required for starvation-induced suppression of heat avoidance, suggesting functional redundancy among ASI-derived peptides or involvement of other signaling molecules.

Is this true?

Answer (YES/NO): NO